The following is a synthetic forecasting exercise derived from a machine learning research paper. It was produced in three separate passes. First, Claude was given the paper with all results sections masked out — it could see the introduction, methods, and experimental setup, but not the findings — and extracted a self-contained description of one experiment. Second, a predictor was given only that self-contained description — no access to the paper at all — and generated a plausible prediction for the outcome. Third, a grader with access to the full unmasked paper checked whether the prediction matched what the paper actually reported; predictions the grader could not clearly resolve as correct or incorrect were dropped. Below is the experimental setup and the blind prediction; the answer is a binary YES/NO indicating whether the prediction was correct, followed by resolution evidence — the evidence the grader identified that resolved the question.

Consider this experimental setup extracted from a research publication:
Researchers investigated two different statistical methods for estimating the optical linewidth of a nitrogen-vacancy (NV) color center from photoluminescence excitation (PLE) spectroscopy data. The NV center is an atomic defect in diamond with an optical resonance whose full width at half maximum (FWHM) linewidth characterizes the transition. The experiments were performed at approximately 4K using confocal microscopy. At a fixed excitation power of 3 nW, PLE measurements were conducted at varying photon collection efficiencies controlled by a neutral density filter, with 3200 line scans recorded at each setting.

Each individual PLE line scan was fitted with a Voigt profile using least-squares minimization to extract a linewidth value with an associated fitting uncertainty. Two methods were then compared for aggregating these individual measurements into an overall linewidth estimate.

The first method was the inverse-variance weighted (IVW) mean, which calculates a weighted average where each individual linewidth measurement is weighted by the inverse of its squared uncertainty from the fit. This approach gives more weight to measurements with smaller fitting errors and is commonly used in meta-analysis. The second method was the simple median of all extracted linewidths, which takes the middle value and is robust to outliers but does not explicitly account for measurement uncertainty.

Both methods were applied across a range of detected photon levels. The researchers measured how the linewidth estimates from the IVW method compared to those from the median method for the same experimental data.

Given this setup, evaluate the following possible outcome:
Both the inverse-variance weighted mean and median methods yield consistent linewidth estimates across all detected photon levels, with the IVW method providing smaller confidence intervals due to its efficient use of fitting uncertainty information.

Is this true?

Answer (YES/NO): NO